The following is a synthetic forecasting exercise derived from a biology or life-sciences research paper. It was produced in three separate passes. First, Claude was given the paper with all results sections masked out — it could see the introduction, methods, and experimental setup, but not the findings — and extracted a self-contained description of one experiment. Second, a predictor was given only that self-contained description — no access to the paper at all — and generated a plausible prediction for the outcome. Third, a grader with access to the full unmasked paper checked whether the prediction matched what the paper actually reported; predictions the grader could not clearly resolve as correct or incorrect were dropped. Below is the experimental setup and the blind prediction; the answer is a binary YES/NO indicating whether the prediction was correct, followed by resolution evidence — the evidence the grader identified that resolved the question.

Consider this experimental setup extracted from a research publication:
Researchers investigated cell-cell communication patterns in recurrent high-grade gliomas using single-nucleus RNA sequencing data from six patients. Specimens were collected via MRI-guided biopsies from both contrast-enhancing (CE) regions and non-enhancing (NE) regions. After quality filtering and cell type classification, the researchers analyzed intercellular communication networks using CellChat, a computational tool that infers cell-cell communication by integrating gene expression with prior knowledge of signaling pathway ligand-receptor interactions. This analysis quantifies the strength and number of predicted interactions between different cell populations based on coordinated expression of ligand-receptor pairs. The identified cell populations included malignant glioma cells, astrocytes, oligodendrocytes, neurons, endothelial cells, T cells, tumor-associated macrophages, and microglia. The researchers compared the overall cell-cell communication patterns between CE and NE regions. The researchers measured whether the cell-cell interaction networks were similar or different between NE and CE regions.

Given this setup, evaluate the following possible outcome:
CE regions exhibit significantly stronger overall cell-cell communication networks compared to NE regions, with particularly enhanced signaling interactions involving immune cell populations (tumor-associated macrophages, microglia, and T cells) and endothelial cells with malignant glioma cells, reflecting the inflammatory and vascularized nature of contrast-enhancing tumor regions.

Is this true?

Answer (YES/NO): NO